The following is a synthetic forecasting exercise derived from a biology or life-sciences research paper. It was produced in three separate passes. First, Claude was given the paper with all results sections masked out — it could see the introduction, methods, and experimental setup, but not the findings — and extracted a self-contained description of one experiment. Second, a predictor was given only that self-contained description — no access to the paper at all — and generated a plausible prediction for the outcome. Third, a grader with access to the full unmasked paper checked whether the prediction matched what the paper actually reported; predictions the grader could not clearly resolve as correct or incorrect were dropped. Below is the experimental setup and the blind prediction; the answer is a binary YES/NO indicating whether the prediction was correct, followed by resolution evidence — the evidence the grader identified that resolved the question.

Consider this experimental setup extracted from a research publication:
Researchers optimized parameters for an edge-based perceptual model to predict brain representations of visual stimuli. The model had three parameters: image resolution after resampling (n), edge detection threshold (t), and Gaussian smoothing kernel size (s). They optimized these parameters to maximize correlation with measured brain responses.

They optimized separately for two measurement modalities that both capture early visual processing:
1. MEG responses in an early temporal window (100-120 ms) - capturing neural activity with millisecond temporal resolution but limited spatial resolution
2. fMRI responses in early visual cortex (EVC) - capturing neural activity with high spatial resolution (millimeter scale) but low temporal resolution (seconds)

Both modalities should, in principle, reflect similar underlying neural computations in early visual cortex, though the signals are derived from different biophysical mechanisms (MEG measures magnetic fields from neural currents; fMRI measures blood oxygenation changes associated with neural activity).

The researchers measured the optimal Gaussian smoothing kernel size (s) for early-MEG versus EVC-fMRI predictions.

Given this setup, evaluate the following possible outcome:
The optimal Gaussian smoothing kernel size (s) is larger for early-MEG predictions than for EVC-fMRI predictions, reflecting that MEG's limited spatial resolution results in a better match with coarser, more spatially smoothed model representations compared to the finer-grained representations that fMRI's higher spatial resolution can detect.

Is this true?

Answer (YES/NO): NO